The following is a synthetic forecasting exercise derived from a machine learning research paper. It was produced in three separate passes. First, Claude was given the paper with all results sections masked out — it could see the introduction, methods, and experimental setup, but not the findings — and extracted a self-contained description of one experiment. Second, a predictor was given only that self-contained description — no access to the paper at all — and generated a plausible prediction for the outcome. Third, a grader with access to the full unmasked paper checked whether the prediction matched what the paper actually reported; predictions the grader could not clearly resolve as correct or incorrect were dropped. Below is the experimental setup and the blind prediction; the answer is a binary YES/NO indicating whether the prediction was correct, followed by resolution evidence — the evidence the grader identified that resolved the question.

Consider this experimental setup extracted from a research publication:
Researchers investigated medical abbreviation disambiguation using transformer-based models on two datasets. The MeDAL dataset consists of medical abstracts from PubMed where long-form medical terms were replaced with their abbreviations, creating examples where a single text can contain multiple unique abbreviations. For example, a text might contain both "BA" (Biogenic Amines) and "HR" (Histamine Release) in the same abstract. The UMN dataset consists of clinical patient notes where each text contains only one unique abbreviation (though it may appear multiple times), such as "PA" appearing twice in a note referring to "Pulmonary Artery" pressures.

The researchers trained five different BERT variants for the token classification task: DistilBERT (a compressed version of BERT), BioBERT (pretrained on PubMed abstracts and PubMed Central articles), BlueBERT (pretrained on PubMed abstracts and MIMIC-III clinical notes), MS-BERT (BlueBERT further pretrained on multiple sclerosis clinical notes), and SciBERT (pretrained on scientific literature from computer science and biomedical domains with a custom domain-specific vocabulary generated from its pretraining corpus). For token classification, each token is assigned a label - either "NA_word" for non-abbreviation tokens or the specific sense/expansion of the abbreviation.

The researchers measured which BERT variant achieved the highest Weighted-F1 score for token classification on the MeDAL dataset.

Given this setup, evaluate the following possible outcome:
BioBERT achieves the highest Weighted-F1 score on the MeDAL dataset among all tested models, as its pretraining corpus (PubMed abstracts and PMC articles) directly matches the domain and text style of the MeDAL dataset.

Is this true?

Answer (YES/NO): NO